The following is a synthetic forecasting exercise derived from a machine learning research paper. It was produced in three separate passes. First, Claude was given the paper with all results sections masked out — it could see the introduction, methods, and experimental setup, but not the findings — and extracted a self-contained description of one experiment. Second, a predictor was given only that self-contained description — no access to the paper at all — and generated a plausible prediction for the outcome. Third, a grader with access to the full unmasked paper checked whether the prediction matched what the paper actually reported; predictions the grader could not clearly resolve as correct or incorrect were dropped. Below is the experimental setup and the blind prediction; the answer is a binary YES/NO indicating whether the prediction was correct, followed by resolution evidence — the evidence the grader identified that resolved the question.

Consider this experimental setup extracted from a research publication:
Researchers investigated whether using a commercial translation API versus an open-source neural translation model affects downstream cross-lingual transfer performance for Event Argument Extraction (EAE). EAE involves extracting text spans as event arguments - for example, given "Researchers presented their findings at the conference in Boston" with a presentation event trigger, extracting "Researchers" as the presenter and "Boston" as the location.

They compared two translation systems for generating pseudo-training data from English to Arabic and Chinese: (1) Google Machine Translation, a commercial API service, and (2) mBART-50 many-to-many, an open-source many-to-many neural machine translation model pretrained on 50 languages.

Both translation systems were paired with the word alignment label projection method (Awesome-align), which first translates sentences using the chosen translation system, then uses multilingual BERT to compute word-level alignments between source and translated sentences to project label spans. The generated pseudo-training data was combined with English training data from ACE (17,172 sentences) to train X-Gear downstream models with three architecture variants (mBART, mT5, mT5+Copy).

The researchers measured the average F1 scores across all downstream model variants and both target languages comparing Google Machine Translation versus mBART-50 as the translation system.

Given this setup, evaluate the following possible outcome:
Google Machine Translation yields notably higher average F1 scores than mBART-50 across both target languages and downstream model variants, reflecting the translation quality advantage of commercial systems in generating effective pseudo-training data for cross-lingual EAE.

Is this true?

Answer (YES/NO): NO